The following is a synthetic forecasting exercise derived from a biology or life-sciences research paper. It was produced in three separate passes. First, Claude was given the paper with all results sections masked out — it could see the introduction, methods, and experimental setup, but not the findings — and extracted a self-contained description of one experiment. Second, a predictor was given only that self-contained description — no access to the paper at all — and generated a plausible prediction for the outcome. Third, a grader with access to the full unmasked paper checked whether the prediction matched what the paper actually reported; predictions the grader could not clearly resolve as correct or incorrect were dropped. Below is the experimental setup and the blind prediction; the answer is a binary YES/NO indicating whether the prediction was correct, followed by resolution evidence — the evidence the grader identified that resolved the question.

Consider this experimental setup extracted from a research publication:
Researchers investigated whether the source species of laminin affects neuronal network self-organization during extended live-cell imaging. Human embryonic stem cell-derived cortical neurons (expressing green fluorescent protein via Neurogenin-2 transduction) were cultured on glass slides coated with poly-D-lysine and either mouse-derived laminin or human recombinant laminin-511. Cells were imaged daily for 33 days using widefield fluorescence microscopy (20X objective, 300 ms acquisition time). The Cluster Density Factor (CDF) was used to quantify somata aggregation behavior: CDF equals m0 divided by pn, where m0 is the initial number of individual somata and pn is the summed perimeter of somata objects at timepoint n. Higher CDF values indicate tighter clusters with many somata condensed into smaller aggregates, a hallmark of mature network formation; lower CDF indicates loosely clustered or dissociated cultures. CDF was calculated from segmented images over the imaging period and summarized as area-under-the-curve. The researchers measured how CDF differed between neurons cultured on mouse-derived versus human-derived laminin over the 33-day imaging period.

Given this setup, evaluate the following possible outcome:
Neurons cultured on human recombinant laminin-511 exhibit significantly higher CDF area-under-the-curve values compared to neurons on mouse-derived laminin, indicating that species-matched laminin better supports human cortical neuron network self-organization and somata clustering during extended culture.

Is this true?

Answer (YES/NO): NO